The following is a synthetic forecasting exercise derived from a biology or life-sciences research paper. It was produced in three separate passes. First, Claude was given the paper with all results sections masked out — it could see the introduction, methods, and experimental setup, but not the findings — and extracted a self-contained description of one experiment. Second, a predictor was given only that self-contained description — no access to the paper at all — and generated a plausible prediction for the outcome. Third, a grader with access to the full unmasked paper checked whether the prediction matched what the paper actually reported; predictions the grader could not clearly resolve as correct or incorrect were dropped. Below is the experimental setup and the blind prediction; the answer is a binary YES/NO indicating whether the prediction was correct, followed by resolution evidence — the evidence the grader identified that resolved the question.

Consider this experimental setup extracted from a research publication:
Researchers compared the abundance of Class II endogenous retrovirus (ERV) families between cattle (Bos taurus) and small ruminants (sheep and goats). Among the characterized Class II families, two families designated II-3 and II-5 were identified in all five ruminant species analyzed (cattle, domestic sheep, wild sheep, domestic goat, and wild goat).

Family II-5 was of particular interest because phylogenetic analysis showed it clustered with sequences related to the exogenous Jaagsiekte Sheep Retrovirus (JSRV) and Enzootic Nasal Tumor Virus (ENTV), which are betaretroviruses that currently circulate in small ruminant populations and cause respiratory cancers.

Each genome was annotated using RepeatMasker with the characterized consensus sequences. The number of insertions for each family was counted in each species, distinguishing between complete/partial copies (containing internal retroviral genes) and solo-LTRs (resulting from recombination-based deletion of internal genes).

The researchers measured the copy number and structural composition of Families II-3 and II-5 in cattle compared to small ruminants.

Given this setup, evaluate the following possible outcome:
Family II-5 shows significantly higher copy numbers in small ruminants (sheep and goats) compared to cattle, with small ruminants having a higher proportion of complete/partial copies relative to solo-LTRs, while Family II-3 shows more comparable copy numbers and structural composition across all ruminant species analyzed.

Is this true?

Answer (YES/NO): NO